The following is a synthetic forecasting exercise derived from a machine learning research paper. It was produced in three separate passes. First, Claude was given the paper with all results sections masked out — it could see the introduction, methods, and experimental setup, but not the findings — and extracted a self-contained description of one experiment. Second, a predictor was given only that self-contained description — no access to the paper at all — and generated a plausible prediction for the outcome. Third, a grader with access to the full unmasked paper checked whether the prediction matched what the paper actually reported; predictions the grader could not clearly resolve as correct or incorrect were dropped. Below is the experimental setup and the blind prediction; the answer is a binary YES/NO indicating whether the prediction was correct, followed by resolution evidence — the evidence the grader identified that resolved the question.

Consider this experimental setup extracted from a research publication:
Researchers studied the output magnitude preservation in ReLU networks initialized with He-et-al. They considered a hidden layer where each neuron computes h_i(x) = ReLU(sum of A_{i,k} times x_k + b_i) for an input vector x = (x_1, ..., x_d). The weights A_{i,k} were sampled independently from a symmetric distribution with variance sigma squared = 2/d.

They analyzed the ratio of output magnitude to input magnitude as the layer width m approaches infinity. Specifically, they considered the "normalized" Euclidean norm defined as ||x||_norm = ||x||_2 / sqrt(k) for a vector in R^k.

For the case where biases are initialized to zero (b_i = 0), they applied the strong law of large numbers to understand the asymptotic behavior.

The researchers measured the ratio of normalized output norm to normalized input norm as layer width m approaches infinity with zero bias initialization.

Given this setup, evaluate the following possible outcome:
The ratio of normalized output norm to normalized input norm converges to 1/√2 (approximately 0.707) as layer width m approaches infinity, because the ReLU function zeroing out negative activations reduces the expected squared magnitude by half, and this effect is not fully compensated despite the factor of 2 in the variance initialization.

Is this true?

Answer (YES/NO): NO